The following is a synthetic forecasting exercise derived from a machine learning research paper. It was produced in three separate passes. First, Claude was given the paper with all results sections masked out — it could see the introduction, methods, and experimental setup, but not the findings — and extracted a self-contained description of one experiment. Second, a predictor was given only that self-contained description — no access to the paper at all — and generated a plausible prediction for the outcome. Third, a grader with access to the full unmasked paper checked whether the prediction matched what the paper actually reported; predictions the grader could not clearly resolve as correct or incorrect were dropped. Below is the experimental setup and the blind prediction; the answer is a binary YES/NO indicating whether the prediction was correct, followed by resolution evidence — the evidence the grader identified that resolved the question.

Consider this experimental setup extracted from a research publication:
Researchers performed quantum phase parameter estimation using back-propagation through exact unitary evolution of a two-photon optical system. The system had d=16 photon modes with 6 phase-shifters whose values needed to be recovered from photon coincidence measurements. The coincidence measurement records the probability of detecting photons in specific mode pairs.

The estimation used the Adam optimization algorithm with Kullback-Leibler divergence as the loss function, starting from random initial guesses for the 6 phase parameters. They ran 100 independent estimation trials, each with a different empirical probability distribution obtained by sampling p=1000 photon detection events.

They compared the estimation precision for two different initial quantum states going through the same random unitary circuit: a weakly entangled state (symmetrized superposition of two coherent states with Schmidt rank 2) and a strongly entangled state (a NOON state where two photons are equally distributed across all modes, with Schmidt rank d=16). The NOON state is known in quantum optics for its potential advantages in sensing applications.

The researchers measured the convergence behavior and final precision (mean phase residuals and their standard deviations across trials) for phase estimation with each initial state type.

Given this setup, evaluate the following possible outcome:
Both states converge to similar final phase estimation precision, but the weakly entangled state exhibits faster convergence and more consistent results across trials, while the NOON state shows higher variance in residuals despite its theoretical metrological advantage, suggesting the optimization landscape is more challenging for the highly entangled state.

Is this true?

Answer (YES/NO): NO